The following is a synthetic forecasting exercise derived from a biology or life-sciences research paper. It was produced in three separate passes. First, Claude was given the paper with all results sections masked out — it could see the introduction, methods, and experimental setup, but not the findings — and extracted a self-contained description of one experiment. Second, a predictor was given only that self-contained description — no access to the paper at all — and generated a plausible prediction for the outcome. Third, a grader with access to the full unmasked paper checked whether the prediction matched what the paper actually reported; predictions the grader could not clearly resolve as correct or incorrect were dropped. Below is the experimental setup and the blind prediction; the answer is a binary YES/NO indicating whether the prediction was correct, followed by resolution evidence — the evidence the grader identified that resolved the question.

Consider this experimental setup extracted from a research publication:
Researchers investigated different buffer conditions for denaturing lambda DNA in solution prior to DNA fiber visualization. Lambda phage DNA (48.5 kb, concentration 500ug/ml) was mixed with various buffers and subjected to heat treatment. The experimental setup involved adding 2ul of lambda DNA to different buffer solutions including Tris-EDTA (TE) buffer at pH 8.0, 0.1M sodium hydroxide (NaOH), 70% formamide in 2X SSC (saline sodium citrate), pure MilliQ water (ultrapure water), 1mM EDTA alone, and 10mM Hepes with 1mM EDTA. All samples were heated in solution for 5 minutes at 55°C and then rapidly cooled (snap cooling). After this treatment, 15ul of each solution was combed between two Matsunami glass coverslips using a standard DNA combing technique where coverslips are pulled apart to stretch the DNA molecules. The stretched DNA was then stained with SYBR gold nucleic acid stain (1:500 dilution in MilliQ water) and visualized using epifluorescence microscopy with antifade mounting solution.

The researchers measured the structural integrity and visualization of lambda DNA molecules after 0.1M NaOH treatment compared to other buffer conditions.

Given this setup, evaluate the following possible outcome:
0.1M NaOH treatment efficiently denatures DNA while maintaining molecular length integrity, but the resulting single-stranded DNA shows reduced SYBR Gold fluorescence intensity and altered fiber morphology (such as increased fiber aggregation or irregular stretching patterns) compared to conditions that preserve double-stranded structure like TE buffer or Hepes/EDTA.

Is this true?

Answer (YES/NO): NO